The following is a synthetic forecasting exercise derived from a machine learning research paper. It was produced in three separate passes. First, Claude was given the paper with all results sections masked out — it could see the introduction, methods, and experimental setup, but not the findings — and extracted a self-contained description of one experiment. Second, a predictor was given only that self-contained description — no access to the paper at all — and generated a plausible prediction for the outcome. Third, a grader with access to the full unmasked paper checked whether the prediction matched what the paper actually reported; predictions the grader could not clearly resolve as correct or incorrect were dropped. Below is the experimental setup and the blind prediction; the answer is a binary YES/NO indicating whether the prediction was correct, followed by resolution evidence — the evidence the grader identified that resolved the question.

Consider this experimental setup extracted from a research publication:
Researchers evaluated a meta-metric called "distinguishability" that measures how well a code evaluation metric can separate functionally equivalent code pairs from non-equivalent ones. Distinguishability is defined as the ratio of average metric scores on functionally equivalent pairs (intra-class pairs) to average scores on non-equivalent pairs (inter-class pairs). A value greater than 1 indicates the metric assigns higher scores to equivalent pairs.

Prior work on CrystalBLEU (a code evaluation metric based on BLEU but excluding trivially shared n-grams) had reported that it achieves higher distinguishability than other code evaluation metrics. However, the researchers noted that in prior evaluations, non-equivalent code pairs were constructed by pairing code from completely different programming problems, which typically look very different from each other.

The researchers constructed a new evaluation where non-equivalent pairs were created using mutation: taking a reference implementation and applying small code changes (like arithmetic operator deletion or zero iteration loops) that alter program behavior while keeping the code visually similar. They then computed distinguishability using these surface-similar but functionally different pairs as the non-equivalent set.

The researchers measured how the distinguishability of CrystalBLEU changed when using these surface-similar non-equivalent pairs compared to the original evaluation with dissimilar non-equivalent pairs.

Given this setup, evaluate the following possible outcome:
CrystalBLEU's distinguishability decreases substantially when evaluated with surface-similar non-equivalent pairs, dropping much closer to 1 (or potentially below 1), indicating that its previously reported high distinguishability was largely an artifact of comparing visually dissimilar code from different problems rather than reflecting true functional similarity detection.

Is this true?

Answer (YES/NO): YES